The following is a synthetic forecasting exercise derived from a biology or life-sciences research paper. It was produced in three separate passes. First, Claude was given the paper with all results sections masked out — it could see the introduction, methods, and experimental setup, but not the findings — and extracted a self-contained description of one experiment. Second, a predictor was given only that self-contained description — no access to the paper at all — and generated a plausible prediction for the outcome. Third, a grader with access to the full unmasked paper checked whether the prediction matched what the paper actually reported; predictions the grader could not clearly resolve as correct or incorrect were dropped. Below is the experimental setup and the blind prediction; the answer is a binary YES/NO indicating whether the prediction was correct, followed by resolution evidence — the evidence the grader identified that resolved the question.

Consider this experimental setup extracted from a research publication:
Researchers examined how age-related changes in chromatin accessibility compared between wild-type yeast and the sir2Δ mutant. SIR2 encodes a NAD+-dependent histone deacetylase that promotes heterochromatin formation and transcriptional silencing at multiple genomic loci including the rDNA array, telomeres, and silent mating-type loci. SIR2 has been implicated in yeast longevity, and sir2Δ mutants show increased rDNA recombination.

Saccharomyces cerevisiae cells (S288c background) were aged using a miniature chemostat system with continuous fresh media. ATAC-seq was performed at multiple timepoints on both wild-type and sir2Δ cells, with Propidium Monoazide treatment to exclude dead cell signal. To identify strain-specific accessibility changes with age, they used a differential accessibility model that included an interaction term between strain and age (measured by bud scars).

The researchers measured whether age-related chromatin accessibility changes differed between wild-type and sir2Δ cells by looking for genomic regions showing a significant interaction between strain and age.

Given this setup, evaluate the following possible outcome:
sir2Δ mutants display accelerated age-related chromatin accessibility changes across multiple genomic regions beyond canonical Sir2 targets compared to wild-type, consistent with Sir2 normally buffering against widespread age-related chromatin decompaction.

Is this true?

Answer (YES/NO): NO